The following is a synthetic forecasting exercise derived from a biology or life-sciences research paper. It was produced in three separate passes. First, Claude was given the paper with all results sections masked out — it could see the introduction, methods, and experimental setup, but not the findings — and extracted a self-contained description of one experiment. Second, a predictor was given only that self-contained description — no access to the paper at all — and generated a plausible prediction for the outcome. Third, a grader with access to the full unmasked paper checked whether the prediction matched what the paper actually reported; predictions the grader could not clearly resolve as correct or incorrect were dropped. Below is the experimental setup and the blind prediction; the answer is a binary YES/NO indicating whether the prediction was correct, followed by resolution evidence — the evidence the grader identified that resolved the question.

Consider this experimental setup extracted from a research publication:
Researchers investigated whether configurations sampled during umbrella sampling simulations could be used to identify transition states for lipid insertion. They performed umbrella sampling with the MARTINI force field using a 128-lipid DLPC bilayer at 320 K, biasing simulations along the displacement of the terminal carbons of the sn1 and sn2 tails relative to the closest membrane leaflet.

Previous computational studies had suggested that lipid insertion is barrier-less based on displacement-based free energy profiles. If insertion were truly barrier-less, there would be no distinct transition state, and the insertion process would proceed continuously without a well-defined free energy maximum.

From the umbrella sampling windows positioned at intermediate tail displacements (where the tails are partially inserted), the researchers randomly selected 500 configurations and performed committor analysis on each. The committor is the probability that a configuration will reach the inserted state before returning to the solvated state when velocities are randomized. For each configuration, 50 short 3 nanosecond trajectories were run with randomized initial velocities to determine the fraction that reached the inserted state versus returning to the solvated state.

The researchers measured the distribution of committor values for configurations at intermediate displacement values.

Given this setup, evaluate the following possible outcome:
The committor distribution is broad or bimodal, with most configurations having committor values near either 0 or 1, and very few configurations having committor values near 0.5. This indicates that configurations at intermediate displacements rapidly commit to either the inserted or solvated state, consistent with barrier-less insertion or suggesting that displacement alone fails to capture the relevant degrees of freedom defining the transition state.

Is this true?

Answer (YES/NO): YES